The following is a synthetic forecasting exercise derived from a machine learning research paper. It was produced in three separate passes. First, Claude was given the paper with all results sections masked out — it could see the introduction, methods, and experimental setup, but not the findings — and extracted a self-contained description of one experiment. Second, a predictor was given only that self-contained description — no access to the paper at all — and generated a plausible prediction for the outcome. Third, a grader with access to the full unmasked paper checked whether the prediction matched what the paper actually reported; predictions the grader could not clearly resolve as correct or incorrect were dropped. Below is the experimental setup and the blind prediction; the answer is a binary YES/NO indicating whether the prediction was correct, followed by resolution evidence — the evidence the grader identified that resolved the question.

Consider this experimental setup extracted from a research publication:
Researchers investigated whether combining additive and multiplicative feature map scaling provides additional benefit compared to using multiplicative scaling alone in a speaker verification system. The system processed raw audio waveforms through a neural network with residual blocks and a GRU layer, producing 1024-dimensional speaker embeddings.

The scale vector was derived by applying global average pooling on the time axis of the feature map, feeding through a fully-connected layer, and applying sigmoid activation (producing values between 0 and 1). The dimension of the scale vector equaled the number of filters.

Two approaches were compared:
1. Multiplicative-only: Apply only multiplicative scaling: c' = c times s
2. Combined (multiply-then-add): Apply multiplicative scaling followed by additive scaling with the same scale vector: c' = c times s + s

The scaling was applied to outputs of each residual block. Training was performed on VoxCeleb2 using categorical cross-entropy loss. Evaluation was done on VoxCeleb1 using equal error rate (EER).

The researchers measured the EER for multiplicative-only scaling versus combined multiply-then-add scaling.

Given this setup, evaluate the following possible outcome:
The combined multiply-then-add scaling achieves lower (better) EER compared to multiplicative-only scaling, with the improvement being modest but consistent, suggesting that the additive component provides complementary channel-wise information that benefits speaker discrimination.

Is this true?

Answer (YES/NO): YES